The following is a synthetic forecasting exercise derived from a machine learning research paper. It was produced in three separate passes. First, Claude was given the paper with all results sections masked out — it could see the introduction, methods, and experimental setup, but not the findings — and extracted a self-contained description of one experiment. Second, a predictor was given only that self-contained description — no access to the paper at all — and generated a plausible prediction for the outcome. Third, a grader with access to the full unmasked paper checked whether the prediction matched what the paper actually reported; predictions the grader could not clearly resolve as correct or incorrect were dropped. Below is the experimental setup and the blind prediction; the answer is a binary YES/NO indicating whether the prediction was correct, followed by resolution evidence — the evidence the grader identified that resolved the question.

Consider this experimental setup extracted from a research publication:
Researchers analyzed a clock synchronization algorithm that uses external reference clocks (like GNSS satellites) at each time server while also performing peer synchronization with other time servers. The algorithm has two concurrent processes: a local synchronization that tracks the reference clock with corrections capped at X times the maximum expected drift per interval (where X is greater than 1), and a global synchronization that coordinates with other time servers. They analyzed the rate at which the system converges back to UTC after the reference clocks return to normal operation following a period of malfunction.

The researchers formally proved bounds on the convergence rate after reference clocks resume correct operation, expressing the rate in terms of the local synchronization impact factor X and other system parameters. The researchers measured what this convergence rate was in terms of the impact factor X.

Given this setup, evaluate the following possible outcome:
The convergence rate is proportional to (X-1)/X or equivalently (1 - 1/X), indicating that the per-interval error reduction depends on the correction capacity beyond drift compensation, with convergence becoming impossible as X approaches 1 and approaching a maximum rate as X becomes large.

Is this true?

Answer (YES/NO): NO